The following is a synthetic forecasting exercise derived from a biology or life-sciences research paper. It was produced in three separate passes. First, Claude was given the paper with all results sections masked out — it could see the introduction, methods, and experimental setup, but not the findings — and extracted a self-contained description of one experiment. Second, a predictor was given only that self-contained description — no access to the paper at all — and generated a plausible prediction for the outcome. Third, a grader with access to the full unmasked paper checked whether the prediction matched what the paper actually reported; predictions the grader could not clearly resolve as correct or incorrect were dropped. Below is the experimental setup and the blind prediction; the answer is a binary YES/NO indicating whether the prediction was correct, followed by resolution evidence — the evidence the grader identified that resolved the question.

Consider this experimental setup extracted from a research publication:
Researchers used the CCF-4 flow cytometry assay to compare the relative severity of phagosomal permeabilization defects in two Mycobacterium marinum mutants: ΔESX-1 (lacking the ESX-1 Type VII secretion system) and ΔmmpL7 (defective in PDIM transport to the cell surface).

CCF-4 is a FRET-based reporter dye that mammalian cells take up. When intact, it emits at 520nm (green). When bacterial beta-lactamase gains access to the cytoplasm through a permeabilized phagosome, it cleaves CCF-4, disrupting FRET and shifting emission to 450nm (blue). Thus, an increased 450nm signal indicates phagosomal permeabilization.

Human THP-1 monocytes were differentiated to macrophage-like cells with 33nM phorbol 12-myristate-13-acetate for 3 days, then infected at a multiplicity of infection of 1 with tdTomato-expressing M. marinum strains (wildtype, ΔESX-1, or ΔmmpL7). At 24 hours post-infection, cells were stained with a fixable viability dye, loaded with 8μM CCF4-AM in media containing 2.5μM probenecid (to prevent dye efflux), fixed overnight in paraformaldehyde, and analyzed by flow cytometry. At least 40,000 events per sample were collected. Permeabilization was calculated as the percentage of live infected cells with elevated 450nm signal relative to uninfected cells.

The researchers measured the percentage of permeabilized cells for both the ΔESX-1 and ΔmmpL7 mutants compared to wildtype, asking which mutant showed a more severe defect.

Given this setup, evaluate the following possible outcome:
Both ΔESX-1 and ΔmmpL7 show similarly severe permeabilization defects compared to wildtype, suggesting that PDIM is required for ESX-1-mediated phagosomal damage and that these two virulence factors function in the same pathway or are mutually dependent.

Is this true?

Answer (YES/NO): YES